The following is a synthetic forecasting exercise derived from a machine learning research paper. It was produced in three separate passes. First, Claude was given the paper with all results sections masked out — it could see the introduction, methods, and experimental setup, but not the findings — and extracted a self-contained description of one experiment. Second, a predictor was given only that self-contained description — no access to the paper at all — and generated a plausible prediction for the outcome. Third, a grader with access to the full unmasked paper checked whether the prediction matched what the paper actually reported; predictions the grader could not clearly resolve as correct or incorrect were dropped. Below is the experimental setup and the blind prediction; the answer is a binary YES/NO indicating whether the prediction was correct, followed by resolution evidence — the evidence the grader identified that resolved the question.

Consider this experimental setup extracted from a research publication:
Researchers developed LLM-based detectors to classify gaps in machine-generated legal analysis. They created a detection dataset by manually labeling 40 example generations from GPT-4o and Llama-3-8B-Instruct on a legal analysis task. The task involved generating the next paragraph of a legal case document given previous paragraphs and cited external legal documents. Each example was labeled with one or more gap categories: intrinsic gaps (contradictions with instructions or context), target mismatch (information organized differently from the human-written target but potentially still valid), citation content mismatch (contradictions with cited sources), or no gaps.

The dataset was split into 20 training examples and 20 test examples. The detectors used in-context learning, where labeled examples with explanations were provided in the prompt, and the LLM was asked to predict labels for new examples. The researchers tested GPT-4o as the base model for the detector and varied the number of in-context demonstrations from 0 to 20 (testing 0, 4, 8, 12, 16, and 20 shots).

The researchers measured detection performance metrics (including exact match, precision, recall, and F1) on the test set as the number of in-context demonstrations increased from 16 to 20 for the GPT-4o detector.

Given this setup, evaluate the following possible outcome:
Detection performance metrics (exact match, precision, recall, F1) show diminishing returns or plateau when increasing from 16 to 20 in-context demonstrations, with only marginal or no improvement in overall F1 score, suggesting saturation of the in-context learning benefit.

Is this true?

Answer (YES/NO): YES